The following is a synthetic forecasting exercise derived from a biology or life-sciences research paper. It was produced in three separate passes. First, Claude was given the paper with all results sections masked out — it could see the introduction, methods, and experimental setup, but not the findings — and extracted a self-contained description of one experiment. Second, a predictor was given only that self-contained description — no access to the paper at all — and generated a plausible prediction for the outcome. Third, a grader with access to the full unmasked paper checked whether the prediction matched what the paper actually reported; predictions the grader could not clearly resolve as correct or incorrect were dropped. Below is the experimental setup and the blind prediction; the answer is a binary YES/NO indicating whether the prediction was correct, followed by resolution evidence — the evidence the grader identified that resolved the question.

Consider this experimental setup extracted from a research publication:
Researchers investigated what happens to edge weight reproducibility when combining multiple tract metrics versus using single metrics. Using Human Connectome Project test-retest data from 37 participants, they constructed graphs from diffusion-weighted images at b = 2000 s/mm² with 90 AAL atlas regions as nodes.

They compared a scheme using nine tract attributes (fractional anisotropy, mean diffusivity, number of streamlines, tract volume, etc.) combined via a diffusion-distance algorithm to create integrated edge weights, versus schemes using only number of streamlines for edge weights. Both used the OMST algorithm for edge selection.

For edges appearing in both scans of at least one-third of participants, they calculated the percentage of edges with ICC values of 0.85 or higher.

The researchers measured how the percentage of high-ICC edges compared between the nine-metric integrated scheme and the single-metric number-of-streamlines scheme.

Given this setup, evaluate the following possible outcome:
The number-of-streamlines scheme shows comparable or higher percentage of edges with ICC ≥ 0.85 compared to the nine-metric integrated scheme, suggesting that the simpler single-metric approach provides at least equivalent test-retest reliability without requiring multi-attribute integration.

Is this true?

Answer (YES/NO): YES